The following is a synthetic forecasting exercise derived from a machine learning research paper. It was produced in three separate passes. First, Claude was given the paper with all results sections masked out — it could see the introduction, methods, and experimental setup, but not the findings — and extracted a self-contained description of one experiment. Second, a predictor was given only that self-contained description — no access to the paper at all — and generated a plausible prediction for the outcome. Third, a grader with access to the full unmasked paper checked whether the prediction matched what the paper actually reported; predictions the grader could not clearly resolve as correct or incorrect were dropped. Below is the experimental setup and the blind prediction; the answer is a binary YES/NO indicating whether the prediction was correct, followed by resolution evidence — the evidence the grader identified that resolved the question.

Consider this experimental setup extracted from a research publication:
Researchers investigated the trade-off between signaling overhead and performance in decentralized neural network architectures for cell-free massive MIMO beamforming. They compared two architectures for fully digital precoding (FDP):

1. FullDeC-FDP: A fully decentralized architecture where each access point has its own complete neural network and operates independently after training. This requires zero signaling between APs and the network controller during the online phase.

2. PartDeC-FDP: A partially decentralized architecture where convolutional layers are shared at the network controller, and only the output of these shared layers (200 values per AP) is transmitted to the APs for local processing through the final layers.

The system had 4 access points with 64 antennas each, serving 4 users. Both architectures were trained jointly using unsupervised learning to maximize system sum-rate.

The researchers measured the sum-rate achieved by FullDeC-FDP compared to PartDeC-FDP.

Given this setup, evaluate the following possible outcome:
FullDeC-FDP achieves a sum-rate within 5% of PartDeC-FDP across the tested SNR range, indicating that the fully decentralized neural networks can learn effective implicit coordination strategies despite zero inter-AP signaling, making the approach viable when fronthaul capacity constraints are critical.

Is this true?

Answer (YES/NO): YES